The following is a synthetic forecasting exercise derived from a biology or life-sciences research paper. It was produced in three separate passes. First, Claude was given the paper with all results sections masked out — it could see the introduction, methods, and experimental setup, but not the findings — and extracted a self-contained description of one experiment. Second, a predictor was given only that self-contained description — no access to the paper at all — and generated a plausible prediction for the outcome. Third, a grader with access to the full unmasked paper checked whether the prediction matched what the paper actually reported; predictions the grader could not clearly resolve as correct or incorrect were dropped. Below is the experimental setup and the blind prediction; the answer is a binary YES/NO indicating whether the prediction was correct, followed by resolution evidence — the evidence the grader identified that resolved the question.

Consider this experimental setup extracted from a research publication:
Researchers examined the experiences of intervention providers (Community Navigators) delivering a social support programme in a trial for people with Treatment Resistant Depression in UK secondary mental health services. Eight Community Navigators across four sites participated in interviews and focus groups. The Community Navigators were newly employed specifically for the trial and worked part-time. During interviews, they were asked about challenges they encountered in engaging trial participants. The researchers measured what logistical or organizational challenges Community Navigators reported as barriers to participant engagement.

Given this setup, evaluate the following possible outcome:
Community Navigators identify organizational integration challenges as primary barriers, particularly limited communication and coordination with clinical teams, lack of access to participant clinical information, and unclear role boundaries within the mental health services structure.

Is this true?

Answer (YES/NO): NO